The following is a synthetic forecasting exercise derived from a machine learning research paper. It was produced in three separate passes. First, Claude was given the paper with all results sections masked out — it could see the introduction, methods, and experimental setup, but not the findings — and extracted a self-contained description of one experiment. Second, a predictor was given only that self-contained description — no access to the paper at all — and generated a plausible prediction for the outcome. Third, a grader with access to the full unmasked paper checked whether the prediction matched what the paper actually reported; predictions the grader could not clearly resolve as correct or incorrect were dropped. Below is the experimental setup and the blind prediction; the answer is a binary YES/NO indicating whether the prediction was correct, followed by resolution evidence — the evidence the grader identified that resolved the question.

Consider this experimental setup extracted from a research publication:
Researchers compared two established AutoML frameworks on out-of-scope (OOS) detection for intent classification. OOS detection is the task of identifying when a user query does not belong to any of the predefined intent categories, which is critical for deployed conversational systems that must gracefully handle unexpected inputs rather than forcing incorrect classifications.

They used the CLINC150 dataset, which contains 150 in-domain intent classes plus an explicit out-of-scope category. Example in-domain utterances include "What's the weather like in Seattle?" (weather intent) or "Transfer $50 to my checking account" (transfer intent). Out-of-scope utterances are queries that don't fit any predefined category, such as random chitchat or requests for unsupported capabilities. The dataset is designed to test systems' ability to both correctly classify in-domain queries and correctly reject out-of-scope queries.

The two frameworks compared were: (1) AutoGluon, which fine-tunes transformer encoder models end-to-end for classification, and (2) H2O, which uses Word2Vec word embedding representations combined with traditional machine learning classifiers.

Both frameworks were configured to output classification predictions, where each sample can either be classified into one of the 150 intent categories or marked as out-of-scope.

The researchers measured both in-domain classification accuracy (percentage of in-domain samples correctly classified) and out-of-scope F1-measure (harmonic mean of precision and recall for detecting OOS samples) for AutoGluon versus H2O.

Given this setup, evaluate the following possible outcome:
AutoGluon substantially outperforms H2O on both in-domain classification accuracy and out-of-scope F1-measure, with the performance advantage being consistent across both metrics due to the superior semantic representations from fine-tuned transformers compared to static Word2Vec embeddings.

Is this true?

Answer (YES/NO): YES